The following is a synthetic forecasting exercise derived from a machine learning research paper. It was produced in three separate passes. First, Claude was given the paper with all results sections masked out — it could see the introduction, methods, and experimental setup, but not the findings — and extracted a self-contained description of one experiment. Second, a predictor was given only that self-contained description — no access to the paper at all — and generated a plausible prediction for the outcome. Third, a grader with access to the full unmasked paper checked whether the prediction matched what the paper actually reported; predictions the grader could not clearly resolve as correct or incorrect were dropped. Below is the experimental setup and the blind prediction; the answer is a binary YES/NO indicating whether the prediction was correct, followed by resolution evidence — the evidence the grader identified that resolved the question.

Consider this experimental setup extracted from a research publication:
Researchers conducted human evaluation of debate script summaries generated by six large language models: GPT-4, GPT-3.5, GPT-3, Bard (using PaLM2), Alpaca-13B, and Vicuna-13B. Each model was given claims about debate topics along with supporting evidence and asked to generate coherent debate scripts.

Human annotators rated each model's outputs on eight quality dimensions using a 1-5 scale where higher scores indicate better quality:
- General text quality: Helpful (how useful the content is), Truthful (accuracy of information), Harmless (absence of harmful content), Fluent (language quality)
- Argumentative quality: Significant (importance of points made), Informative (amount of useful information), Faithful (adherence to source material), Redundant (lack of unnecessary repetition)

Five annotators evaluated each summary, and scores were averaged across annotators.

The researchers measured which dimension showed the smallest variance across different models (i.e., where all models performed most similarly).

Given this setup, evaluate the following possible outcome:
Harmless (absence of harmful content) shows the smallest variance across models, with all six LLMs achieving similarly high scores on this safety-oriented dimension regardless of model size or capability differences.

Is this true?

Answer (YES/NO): YES